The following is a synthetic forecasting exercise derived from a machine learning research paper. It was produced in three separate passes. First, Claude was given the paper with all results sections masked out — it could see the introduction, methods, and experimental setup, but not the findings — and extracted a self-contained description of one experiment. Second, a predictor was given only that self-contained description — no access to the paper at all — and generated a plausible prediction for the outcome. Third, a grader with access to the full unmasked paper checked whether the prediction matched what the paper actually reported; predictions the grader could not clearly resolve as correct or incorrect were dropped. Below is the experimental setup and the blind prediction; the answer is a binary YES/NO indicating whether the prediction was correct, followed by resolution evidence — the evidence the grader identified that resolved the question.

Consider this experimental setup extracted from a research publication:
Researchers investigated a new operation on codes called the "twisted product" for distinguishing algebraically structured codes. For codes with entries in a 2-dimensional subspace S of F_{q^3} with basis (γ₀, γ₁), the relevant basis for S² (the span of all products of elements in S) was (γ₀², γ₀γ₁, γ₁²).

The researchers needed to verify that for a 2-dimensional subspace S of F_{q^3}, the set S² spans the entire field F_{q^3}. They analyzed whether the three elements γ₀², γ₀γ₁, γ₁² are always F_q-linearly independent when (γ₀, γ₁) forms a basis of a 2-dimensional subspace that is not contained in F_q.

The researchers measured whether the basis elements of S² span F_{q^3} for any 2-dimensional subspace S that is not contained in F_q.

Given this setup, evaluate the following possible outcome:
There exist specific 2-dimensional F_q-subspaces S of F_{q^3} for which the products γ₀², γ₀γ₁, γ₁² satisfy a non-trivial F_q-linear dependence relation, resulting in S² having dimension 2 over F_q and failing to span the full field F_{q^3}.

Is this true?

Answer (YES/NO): NO